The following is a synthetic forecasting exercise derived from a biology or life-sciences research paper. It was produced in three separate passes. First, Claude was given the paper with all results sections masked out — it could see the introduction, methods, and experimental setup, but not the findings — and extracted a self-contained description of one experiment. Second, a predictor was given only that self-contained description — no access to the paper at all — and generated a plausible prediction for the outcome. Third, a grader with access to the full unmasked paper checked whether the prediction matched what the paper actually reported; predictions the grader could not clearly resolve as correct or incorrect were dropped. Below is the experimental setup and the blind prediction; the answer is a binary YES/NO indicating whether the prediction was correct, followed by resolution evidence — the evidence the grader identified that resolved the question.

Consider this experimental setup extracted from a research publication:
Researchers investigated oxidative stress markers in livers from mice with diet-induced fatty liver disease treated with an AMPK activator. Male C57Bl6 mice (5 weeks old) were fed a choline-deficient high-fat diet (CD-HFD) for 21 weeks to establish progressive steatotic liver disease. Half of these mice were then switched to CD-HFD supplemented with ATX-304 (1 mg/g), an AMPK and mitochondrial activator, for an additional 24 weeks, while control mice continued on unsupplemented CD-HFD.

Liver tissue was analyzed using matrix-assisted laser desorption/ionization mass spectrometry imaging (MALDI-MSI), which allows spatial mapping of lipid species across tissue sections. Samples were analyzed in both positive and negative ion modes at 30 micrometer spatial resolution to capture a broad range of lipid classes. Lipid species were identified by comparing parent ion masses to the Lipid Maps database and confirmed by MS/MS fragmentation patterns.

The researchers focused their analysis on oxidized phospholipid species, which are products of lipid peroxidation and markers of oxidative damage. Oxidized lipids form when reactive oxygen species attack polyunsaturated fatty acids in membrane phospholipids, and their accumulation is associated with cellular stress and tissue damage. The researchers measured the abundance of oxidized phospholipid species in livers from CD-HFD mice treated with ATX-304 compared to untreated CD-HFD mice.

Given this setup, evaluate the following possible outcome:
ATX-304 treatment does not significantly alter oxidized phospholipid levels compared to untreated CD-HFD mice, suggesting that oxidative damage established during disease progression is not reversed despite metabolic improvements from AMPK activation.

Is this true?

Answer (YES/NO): NO